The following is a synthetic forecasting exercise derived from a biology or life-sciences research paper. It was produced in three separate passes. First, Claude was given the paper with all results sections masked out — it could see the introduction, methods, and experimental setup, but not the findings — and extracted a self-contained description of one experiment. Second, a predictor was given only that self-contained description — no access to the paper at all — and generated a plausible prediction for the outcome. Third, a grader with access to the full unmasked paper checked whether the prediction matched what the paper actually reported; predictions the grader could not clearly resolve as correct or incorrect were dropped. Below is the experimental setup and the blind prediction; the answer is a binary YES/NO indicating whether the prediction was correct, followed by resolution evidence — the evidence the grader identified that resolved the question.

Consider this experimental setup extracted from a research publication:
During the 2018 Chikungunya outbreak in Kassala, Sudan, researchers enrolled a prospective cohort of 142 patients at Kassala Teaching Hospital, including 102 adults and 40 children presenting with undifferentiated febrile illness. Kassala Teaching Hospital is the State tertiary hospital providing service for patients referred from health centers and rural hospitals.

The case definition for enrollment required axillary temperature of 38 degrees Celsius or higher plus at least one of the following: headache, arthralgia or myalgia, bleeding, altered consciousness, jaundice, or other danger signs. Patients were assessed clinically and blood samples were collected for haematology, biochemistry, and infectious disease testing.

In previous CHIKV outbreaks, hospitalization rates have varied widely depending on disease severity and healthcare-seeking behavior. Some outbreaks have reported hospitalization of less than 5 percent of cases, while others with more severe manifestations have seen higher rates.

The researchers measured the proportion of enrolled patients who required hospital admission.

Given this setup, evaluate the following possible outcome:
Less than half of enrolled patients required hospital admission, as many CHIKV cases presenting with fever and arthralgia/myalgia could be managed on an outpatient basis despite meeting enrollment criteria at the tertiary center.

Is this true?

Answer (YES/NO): YES